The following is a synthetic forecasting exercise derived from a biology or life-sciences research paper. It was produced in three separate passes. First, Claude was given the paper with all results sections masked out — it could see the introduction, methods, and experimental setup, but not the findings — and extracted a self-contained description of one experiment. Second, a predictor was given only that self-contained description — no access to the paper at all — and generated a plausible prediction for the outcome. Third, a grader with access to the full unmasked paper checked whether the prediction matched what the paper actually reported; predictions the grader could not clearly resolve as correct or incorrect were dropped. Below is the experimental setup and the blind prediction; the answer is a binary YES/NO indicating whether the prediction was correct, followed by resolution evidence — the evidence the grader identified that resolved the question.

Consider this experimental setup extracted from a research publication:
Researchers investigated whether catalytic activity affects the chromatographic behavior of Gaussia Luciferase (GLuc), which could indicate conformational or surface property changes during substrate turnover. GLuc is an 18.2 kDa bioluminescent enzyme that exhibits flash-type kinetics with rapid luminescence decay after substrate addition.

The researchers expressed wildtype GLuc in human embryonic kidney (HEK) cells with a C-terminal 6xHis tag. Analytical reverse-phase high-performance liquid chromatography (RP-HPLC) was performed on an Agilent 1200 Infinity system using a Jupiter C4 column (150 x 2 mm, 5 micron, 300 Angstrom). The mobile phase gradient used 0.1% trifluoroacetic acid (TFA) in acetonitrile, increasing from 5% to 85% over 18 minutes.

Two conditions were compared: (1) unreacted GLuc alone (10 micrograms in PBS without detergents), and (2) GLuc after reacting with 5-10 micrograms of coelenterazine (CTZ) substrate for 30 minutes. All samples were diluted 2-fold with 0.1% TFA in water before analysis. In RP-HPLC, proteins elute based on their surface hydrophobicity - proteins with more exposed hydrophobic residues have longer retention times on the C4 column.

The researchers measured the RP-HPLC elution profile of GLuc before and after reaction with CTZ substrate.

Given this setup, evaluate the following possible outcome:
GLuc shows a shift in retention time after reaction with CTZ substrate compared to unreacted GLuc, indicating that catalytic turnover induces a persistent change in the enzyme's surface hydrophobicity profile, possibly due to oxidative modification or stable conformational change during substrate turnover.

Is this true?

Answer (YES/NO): YES